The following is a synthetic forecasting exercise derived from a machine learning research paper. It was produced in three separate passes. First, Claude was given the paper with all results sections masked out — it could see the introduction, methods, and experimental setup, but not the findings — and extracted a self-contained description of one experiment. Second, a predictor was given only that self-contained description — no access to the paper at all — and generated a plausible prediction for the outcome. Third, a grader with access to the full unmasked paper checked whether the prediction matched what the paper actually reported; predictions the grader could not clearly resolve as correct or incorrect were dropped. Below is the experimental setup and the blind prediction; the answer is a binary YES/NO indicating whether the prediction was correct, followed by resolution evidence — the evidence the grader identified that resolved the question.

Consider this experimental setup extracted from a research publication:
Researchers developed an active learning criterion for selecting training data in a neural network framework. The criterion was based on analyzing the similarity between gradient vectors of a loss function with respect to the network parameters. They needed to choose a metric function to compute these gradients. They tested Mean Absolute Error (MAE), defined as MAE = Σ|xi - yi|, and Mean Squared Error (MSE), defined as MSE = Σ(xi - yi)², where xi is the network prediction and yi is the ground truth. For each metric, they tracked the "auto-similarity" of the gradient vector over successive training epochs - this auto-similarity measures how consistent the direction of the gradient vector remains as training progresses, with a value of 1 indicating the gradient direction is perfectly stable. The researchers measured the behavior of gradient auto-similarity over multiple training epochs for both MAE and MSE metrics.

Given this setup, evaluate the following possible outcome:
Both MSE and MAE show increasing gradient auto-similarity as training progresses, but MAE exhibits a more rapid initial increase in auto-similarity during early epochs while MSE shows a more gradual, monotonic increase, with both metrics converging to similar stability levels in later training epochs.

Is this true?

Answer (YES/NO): NO